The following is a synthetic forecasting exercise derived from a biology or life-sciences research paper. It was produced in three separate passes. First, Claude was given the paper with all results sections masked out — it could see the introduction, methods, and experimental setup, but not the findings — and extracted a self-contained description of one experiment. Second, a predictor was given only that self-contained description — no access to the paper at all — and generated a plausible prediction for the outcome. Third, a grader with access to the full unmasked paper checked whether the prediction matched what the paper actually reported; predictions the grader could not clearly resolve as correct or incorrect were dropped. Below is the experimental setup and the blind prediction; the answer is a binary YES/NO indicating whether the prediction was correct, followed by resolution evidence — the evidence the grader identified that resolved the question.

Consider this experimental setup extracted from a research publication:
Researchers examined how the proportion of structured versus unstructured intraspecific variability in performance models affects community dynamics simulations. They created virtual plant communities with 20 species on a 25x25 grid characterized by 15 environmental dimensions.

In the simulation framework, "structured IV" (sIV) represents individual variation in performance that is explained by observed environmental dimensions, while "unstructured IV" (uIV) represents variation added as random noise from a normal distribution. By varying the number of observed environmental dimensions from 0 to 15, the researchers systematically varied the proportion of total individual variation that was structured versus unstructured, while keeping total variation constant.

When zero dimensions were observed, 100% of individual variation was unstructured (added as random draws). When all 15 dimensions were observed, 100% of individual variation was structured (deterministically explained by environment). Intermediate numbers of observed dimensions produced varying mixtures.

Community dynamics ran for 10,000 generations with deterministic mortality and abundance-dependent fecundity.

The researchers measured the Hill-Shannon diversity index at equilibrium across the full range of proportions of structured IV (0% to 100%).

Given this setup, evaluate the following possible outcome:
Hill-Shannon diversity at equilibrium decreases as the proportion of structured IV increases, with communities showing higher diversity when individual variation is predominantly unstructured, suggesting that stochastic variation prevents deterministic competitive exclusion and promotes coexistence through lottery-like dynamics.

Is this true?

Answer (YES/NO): NO